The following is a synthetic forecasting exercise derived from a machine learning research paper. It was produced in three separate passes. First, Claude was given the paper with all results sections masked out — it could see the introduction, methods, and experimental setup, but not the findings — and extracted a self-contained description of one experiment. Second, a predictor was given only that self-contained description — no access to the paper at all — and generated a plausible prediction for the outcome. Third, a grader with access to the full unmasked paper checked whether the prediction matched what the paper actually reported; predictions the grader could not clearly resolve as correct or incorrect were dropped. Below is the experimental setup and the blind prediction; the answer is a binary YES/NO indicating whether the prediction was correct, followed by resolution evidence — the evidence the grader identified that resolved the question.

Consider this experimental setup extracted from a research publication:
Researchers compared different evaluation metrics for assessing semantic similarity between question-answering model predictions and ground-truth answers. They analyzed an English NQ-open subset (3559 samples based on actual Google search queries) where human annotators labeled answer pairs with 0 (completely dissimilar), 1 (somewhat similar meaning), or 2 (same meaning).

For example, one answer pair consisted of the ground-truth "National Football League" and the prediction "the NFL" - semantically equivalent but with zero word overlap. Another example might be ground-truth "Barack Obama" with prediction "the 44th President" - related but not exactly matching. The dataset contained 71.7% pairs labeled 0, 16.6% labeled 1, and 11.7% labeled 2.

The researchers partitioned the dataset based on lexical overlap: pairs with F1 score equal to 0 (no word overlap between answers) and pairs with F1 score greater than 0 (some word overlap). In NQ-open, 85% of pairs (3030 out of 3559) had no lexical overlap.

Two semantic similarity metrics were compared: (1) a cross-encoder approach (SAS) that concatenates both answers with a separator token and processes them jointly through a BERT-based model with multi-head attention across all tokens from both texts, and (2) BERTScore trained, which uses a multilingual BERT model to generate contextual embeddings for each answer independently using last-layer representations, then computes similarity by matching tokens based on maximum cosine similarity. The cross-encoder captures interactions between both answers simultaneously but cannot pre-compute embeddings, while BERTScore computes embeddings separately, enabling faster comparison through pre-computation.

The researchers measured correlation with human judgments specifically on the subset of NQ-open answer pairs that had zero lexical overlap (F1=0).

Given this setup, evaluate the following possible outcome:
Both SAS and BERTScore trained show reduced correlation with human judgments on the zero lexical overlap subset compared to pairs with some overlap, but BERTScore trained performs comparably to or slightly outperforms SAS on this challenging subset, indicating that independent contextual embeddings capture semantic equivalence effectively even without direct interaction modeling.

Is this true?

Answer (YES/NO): YES